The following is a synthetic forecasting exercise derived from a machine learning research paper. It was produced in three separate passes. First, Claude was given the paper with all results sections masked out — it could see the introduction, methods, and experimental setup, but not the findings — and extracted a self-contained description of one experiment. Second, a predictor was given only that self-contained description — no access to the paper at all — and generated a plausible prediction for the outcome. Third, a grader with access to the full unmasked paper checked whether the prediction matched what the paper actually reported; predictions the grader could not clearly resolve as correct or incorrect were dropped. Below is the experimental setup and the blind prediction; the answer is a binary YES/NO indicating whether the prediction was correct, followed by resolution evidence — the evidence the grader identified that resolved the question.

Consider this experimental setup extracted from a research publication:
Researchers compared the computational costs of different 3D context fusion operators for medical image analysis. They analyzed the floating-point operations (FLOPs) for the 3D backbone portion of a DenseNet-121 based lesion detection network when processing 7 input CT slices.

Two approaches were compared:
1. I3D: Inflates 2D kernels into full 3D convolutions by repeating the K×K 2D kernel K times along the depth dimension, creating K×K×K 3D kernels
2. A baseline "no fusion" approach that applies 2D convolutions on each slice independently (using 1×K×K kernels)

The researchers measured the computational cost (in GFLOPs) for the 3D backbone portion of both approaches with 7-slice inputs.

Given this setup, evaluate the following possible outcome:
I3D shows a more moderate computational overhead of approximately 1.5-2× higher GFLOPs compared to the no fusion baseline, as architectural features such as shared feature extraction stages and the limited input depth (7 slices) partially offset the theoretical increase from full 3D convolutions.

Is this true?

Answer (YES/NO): YES